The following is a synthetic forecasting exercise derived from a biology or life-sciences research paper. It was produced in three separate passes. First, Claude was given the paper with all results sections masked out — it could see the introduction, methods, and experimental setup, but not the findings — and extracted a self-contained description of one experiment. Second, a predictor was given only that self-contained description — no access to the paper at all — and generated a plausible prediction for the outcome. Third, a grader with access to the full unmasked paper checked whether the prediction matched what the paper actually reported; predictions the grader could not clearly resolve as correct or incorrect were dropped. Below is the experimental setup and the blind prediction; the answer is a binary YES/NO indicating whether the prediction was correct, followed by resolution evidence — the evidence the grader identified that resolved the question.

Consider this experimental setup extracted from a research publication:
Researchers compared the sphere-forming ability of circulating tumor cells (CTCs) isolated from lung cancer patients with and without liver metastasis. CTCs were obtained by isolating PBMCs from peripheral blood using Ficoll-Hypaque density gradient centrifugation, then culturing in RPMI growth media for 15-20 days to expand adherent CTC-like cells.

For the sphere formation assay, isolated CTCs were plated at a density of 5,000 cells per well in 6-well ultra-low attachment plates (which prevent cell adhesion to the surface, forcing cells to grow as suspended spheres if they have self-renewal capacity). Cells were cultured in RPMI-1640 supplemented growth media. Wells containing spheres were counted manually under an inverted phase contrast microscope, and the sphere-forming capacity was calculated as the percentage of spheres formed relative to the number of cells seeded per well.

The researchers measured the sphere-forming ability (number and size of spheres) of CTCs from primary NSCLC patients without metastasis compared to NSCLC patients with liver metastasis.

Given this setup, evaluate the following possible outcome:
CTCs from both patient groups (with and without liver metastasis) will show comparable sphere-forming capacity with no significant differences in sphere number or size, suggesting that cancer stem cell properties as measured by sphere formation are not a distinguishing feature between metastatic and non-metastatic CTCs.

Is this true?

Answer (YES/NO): NO